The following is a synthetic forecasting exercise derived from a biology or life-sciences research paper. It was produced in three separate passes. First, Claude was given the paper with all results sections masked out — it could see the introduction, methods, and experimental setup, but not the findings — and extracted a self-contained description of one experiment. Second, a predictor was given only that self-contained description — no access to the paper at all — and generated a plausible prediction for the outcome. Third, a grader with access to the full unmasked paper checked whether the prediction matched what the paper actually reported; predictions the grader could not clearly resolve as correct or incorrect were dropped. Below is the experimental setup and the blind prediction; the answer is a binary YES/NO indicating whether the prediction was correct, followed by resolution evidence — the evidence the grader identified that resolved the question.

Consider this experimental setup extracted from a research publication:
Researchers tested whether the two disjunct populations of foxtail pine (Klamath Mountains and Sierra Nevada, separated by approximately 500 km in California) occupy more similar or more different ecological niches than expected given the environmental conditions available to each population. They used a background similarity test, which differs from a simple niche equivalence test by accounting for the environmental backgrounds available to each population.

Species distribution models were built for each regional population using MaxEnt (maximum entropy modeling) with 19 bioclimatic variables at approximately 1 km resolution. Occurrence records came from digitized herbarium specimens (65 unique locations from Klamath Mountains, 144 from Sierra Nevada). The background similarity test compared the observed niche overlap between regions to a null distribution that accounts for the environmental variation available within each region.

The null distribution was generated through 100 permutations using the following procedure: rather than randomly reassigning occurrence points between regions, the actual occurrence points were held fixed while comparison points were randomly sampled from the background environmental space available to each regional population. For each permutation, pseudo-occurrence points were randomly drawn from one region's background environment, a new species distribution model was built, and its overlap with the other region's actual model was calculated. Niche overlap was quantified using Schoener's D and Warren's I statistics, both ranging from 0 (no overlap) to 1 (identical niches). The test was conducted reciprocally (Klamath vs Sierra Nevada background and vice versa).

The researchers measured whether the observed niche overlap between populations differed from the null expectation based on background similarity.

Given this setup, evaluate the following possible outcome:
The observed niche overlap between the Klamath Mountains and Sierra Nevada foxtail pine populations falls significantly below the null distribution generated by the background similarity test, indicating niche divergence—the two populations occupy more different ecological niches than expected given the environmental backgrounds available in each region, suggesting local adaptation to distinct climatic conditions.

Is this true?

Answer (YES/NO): YES